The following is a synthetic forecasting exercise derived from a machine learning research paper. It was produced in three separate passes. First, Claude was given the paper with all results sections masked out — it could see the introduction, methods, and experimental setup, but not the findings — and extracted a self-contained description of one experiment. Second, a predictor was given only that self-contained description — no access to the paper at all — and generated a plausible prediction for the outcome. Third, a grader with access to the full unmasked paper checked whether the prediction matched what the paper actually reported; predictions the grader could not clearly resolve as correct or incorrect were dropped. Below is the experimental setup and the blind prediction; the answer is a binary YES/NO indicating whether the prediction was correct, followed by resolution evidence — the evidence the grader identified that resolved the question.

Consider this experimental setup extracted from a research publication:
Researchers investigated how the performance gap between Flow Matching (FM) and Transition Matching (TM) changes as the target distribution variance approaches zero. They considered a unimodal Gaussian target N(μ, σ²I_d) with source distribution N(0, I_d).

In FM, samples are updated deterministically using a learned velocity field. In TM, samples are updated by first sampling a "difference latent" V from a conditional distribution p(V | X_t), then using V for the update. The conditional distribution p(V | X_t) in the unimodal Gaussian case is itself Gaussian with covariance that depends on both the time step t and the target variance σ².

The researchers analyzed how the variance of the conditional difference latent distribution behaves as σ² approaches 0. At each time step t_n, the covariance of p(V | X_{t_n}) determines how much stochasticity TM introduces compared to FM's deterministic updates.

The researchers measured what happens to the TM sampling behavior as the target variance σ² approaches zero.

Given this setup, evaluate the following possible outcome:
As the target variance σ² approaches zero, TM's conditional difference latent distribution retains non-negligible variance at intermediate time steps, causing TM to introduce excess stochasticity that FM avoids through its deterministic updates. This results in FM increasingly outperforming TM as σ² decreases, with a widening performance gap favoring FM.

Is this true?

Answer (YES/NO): NO